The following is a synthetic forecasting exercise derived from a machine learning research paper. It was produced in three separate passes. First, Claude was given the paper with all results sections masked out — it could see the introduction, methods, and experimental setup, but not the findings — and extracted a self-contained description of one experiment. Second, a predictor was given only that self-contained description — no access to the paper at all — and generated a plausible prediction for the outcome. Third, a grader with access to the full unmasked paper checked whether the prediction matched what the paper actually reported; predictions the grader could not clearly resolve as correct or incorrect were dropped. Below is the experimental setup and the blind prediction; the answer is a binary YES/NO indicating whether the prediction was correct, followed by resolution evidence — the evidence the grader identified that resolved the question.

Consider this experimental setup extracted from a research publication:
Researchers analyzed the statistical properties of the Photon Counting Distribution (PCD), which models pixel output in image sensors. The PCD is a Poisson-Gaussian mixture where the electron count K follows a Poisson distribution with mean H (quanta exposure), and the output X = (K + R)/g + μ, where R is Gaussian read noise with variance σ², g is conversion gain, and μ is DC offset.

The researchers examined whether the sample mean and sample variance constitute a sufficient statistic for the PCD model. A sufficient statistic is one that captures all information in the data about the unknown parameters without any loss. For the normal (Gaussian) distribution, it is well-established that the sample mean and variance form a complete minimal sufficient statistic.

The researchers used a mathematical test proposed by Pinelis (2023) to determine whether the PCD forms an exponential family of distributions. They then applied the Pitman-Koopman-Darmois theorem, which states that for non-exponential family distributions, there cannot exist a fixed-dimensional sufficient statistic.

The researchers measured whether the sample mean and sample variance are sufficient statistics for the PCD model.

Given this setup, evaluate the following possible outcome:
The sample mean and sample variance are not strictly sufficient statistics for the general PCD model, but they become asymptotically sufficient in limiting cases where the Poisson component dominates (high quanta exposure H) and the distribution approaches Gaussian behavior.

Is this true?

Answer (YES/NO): NO